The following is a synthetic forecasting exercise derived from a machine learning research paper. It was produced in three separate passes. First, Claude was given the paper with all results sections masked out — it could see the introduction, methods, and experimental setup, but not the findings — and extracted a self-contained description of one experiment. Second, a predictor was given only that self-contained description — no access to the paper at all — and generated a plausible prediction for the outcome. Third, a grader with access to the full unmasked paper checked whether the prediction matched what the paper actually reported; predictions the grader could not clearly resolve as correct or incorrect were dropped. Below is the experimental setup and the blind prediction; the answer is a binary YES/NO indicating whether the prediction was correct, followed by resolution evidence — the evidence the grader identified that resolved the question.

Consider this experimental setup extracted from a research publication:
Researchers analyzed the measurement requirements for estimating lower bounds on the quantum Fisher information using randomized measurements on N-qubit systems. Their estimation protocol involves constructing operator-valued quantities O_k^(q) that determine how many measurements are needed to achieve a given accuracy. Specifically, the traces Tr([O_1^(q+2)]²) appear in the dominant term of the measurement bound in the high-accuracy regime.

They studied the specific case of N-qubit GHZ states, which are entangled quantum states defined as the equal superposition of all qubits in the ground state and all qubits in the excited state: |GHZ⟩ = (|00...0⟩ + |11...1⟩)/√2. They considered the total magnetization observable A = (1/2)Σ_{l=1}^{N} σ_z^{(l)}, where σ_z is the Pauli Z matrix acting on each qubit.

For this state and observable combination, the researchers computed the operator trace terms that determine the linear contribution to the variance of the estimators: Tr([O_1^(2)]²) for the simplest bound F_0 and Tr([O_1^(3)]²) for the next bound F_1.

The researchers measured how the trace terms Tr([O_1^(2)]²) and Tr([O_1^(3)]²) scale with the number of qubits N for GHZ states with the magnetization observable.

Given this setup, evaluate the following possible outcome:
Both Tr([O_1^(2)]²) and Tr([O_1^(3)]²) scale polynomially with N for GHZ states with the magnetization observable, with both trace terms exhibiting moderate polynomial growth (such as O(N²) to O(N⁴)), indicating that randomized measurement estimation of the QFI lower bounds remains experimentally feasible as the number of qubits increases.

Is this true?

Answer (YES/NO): YES